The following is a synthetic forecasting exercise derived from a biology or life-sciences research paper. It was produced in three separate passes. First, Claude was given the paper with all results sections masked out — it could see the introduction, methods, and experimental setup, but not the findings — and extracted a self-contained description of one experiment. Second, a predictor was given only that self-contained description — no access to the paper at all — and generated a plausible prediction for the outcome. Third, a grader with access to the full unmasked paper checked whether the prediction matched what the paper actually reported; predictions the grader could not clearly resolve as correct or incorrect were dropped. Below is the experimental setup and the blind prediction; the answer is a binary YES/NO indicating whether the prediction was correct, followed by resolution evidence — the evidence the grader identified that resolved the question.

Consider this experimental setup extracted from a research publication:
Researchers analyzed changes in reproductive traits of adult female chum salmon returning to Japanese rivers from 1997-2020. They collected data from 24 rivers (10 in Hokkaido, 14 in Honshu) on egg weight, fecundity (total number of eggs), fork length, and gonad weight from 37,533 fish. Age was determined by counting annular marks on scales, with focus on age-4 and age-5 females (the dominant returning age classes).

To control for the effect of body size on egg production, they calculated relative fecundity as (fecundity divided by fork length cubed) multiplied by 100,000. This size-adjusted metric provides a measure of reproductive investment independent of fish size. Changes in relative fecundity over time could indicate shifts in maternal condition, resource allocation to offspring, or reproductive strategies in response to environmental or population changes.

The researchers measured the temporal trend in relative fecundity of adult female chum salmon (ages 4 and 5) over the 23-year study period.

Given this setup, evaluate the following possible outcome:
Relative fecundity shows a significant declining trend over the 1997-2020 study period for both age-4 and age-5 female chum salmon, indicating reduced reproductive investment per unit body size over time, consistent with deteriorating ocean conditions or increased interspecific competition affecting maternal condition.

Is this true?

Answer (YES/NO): NO